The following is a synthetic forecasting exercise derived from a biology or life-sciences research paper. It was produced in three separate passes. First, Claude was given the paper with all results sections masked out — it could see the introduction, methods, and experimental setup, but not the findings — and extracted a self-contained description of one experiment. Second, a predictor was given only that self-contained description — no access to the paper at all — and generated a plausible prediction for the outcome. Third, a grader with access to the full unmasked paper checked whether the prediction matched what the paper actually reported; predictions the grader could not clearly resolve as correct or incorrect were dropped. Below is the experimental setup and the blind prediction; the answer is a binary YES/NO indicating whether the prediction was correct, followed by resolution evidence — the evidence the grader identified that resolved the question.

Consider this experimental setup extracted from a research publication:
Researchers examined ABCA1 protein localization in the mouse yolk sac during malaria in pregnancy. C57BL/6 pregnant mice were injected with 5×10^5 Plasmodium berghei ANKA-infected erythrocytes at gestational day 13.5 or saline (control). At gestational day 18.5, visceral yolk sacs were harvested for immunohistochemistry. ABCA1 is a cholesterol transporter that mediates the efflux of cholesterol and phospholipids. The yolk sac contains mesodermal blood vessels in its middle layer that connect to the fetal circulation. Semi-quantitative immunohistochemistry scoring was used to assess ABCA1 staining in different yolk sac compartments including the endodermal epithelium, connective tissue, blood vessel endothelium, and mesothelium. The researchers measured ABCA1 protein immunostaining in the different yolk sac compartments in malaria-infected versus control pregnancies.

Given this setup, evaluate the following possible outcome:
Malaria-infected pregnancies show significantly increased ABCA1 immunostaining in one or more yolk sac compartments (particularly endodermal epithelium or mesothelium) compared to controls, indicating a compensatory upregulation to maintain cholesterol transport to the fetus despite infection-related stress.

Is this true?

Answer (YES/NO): NO